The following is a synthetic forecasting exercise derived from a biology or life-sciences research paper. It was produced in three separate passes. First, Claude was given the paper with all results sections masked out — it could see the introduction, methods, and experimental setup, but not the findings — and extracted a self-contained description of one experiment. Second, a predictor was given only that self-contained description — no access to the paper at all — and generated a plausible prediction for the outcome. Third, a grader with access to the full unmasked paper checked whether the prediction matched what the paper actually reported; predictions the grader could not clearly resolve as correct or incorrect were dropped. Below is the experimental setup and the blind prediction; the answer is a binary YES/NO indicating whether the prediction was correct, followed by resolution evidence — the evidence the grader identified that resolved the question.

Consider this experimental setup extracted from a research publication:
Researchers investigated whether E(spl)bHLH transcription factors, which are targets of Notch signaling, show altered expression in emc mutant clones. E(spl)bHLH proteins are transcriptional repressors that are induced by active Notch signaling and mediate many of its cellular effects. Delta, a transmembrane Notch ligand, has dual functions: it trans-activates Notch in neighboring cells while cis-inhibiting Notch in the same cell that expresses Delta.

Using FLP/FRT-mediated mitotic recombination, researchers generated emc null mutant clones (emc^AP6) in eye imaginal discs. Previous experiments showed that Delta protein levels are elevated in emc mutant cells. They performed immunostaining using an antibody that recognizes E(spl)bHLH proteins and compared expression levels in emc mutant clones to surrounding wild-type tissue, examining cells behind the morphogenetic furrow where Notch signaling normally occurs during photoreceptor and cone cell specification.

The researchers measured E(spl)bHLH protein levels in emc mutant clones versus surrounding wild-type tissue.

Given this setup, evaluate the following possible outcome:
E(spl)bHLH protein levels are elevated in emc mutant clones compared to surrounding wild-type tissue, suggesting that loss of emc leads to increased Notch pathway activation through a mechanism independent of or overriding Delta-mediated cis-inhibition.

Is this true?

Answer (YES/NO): YES